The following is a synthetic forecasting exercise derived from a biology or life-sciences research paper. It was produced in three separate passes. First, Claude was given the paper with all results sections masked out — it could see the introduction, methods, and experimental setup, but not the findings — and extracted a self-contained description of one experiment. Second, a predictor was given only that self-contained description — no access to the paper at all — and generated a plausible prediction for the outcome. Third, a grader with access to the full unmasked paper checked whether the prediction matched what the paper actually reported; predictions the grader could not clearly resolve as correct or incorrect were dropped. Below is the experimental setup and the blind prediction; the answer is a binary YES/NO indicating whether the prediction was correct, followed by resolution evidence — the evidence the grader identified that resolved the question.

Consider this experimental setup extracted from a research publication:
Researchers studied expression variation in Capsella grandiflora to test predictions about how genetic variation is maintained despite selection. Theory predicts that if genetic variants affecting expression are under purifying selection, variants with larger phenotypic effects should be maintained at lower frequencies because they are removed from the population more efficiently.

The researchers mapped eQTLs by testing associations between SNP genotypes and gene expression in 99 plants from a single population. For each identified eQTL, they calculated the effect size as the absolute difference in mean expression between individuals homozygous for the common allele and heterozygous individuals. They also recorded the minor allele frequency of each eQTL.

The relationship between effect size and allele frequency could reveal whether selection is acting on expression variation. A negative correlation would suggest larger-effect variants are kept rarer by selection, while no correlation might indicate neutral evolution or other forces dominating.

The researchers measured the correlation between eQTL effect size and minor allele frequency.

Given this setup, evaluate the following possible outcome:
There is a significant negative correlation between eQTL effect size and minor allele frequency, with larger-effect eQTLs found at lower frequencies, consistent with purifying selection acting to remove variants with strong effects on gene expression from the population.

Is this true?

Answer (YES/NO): YES